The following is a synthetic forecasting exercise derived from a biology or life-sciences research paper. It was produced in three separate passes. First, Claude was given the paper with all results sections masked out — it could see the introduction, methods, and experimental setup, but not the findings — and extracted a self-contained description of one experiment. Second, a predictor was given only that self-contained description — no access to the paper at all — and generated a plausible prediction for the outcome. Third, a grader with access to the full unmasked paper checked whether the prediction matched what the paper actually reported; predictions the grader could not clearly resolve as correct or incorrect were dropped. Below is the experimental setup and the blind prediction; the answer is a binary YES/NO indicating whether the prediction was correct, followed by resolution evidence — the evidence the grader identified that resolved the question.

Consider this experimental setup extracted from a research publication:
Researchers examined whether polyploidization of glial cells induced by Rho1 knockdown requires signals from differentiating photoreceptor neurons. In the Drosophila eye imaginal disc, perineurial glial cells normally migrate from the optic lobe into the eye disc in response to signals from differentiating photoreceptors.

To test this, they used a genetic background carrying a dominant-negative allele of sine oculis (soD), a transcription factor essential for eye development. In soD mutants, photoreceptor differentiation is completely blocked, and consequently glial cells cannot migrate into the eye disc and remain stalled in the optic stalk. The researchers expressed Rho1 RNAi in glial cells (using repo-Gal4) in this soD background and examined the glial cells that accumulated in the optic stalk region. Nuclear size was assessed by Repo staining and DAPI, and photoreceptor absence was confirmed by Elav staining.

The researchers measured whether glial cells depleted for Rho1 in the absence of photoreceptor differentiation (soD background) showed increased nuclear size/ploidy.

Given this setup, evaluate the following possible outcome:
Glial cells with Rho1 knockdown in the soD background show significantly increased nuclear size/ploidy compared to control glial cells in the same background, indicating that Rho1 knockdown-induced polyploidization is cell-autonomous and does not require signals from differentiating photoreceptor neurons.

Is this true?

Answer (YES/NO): YES